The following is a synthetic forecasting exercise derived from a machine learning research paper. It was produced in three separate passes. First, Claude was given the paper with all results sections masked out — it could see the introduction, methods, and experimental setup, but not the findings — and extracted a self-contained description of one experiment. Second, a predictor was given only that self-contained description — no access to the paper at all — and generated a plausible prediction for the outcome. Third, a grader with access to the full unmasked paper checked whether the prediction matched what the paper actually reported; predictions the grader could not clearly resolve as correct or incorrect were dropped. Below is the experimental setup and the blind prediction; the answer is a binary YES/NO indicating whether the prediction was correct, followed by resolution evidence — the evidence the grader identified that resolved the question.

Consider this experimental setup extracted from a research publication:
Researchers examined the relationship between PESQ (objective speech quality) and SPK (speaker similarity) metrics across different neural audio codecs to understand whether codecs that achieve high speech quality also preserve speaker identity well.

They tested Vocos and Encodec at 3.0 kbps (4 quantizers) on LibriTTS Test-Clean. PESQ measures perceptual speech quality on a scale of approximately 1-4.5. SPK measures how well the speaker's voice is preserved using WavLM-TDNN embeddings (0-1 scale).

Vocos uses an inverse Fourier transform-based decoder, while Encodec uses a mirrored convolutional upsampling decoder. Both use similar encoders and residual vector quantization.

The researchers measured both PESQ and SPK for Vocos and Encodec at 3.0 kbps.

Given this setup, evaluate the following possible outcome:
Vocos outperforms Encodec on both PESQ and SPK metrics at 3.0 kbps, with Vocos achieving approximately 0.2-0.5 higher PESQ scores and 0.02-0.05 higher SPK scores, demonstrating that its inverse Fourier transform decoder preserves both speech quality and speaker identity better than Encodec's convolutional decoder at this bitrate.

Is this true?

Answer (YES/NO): NO